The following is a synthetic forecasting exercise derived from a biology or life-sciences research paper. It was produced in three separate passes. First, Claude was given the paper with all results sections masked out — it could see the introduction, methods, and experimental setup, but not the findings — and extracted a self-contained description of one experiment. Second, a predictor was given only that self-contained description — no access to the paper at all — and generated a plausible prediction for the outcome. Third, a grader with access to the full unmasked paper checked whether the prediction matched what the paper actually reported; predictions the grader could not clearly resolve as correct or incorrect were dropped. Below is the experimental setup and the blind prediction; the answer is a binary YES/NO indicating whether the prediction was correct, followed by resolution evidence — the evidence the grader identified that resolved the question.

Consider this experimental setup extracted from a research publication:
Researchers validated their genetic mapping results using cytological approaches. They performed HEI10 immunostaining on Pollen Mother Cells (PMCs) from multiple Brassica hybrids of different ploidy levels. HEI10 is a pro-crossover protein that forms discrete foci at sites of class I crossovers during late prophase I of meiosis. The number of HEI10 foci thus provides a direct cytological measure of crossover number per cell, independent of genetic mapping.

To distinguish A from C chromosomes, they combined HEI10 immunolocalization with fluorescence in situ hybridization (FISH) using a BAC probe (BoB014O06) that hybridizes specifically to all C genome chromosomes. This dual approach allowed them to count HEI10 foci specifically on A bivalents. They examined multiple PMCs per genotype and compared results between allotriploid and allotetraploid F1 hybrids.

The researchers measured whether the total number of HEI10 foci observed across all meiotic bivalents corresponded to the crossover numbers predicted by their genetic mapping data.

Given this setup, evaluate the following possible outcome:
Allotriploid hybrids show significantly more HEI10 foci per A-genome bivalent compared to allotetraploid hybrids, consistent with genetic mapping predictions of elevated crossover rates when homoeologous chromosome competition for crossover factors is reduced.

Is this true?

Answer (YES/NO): YES